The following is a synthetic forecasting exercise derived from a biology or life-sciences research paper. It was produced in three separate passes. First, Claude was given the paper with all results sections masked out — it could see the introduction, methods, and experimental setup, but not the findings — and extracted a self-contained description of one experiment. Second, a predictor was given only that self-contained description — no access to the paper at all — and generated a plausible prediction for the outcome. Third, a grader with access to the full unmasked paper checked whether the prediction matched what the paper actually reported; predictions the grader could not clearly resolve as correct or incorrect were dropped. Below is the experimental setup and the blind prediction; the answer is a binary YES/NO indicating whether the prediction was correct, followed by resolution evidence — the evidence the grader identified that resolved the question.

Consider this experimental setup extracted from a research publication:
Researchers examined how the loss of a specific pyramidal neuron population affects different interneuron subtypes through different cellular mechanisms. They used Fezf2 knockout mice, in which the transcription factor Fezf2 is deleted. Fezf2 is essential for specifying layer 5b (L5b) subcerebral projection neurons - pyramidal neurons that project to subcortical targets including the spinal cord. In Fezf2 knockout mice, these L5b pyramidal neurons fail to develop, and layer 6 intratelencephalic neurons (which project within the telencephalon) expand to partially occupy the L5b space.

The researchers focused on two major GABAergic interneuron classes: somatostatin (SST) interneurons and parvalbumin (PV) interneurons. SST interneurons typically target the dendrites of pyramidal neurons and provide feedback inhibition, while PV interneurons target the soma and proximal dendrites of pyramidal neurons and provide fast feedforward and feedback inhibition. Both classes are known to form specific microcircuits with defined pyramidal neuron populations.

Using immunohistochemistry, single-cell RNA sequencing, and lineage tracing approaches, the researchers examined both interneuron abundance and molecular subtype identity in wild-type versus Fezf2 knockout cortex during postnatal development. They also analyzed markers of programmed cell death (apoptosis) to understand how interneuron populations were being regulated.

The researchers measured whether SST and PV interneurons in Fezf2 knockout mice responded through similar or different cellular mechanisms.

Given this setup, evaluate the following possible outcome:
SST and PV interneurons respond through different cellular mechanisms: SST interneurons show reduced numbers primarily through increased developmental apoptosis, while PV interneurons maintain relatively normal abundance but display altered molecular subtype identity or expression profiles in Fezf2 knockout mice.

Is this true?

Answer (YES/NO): YES